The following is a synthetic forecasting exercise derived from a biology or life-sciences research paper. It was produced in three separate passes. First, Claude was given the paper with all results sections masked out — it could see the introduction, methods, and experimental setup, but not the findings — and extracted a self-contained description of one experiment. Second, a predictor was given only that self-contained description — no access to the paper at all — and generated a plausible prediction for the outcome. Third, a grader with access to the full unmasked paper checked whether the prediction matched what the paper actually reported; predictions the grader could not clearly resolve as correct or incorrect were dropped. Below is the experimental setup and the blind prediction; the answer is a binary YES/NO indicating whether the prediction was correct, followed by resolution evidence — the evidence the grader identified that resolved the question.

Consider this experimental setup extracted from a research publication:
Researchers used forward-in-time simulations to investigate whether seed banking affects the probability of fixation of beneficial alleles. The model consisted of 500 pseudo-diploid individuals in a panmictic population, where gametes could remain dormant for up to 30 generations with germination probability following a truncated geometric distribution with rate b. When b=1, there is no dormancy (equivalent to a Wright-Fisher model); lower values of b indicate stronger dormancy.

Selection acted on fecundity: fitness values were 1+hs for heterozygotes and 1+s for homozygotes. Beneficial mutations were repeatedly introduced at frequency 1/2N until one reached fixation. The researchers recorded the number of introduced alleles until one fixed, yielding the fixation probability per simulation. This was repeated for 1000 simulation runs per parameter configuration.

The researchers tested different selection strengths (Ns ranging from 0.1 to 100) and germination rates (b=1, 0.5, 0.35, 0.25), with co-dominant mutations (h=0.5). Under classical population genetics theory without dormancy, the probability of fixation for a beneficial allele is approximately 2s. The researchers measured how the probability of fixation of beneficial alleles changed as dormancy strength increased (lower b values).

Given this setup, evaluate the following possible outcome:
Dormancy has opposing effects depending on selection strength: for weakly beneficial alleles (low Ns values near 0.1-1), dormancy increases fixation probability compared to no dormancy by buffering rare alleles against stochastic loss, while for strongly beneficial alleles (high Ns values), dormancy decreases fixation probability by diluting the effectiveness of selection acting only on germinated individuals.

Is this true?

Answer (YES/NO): NO